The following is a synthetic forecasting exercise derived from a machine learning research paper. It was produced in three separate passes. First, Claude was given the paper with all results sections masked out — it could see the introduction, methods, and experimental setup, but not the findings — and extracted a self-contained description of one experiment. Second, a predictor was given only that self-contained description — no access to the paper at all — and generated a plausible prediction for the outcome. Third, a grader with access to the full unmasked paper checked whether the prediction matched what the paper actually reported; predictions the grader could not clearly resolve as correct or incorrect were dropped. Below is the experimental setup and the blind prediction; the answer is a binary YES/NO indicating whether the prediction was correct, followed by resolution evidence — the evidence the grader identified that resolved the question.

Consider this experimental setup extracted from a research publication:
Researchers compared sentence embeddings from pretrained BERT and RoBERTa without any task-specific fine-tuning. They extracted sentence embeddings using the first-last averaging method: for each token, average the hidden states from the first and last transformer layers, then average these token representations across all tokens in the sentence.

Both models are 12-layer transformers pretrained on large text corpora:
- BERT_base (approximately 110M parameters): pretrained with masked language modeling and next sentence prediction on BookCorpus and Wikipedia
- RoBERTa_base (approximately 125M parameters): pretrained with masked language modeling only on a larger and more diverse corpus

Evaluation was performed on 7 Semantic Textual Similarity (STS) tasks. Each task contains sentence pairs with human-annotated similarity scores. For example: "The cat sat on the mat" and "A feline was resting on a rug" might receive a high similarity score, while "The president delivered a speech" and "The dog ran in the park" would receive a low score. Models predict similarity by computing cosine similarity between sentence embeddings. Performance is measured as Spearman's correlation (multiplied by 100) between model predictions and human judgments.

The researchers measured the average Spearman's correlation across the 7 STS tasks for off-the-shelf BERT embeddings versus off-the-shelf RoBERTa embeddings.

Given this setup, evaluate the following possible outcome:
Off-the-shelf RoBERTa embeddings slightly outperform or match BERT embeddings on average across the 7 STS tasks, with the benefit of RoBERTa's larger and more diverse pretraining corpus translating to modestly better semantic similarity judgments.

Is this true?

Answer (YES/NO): NO